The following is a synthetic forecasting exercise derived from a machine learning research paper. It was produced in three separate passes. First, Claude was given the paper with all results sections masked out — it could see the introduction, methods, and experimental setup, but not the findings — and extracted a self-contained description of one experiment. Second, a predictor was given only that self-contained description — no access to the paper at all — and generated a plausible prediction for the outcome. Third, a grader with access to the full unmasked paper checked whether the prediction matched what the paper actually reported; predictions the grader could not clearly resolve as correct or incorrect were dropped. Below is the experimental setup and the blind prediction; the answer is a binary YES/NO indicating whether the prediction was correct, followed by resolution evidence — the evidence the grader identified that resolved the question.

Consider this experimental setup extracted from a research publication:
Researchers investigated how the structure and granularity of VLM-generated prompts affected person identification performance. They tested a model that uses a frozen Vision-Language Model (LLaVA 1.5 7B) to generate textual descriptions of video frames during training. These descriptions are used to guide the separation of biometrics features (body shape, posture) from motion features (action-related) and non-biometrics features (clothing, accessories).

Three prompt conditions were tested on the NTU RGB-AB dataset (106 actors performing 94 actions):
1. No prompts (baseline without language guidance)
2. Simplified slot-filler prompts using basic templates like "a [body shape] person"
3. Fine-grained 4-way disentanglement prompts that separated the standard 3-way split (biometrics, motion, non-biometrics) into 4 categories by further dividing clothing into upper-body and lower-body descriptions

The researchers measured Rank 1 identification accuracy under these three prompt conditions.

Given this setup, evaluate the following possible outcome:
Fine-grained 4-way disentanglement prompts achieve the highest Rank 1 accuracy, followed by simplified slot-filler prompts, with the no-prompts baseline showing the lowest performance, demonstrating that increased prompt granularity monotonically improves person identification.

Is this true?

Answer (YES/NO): NO